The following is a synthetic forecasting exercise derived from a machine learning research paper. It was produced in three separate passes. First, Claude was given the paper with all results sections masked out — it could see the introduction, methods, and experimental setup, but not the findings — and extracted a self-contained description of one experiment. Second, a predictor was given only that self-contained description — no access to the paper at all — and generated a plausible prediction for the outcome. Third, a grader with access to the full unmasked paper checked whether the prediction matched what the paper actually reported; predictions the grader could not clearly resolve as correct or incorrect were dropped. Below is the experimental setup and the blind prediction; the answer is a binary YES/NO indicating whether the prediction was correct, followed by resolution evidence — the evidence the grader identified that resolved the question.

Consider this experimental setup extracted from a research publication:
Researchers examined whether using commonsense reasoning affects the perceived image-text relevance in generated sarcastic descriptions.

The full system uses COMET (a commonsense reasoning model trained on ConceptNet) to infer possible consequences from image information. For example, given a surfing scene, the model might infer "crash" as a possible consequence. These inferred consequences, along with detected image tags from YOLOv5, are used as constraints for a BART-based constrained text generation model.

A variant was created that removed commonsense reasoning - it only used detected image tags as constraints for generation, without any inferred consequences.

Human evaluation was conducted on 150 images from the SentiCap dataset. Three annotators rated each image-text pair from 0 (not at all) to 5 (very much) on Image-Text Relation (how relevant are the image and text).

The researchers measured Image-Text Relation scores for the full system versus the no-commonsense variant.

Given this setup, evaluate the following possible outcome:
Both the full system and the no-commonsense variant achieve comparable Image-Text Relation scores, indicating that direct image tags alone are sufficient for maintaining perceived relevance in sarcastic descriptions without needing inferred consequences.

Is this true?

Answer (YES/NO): NO